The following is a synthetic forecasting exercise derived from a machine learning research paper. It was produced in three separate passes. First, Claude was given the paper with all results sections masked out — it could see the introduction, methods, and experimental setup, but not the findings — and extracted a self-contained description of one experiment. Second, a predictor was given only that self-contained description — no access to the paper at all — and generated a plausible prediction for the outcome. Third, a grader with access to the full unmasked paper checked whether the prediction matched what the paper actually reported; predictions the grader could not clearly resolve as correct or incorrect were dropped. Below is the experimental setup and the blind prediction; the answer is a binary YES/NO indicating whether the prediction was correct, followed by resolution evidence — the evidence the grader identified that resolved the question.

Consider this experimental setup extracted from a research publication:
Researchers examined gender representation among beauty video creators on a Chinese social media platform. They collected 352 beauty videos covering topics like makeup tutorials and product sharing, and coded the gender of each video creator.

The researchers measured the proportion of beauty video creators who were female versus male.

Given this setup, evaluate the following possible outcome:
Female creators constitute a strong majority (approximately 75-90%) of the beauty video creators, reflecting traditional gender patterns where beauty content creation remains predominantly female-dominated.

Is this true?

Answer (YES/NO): NO